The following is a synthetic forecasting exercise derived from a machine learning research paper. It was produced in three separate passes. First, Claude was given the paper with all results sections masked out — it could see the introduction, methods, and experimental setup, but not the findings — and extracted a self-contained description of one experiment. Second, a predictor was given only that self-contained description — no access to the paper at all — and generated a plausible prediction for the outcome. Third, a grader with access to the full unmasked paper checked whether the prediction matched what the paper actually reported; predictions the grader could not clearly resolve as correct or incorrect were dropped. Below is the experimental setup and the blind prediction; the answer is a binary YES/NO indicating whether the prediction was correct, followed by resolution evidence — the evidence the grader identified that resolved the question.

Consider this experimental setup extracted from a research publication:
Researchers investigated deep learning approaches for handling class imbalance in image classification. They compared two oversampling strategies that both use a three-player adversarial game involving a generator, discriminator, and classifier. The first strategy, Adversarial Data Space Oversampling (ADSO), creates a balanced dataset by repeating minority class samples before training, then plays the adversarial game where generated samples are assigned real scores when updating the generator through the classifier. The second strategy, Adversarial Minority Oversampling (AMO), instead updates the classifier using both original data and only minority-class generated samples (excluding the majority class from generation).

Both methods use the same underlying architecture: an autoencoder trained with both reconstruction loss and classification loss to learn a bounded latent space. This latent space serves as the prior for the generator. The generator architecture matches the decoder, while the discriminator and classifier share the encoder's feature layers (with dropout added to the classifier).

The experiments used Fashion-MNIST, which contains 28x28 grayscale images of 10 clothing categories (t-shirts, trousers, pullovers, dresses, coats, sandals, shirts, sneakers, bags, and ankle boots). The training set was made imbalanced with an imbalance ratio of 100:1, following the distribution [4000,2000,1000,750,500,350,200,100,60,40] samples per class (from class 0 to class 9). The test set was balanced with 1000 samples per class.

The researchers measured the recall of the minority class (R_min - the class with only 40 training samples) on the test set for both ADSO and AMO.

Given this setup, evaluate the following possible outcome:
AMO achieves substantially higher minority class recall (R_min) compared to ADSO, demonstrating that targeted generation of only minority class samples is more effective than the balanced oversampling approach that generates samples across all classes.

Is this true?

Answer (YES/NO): NO